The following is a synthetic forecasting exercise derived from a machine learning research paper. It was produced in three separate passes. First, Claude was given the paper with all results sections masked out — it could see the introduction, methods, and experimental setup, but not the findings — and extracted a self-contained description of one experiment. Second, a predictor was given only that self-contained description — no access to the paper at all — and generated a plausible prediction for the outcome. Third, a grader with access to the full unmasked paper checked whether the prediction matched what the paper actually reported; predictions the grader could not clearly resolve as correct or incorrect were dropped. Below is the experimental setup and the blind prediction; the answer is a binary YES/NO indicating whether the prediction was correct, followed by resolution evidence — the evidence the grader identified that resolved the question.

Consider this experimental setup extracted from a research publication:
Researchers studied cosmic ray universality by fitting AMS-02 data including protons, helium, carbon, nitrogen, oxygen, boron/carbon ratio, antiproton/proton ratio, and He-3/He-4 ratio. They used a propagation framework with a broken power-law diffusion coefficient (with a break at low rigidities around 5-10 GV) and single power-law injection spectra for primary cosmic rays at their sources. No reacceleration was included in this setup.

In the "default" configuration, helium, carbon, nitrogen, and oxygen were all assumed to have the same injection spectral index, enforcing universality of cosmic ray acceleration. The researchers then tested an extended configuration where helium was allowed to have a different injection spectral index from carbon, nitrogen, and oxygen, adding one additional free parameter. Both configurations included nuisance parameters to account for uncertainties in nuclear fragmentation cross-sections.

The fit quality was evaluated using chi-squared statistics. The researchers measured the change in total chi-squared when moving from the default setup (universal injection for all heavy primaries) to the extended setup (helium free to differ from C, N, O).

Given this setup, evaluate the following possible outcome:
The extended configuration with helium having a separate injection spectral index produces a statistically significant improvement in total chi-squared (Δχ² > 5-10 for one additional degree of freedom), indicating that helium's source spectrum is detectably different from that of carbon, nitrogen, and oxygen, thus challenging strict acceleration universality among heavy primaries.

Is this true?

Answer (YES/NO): YES